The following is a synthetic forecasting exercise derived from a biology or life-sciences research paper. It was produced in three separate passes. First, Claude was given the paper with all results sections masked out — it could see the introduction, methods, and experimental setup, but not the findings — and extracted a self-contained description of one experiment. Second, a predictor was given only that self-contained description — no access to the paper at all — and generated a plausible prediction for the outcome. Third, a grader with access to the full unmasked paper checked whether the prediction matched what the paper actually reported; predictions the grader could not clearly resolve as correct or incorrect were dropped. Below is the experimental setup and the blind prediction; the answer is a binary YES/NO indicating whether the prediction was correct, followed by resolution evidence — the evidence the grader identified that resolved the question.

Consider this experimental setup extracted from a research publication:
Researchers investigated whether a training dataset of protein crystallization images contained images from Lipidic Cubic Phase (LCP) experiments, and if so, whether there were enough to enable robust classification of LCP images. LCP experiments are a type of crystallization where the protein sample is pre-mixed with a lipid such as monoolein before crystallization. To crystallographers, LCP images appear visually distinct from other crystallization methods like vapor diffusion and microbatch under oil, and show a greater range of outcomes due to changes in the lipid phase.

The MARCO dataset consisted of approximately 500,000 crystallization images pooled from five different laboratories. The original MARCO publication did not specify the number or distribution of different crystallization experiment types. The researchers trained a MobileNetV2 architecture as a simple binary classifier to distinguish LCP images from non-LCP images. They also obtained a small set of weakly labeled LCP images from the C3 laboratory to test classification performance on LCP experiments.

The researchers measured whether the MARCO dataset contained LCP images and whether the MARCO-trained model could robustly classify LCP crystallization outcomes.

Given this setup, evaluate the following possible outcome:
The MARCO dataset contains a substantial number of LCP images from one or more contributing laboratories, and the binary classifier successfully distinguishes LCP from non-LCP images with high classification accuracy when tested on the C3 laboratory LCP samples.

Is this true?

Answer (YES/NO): NO